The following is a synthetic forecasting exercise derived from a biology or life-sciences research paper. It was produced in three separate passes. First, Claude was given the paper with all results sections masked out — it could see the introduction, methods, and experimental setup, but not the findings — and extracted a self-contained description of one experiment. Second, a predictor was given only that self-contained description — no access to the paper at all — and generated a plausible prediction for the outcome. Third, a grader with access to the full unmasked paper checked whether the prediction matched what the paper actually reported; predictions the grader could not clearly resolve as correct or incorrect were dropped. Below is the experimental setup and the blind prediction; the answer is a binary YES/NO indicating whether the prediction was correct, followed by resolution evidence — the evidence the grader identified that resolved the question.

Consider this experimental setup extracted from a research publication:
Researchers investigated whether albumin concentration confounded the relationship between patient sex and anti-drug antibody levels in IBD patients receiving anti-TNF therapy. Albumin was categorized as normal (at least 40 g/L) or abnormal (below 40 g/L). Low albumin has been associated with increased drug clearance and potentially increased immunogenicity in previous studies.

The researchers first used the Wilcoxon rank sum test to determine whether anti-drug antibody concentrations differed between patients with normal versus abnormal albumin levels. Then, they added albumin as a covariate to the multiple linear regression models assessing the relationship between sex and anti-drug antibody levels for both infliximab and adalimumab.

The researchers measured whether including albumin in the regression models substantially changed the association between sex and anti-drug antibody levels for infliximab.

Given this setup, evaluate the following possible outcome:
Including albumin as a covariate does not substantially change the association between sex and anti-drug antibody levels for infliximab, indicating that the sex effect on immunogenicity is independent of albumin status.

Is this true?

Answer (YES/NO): YES